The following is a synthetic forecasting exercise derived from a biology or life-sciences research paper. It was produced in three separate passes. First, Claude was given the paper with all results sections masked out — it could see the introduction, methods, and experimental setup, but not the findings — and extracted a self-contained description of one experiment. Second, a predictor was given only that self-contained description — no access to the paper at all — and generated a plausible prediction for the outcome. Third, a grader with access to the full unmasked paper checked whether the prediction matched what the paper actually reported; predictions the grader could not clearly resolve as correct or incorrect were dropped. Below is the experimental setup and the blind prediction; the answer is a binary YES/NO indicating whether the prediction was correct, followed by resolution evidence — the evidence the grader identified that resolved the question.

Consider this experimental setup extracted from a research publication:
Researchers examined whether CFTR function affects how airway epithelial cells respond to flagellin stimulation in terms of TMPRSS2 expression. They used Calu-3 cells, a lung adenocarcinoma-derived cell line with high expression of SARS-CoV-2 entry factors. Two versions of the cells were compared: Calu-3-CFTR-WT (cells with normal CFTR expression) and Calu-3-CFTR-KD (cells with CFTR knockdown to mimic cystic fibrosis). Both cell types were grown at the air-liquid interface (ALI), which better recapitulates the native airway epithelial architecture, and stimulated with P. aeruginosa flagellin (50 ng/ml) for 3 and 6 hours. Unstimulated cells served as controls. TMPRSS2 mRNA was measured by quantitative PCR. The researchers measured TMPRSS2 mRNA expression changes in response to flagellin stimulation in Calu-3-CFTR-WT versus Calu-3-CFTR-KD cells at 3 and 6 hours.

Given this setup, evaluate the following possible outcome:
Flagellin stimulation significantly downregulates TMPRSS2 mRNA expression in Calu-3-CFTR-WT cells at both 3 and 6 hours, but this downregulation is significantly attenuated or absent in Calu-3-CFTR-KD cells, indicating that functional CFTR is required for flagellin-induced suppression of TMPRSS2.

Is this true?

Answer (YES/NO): NO